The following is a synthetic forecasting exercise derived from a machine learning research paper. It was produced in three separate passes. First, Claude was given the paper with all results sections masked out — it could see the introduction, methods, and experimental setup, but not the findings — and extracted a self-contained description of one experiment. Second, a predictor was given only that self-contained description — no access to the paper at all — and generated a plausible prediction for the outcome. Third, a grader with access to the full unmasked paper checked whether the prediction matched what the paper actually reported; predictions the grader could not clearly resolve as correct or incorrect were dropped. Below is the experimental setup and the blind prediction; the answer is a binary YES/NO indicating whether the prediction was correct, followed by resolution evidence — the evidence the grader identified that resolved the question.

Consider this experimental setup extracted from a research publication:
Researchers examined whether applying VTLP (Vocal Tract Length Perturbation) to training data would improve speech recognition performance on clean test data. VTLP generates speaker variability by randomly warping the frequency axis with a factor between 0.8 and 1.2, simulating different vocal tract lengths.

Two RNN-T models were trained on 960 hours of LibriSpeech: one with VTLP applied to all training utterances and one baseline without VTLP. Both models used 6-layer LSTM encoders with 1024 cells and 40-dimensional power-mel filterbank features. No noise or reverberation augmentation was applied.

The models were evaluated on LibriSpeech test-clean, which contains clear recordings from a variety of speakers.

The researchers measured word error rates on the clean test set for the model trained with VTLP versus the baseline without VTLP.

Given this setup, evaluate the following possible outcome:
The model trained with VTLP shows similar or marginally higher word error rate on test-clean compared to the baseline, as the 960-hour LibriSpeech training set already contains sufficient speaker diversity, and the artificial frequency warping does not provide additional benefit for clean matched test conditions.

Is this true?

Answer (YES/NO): YES